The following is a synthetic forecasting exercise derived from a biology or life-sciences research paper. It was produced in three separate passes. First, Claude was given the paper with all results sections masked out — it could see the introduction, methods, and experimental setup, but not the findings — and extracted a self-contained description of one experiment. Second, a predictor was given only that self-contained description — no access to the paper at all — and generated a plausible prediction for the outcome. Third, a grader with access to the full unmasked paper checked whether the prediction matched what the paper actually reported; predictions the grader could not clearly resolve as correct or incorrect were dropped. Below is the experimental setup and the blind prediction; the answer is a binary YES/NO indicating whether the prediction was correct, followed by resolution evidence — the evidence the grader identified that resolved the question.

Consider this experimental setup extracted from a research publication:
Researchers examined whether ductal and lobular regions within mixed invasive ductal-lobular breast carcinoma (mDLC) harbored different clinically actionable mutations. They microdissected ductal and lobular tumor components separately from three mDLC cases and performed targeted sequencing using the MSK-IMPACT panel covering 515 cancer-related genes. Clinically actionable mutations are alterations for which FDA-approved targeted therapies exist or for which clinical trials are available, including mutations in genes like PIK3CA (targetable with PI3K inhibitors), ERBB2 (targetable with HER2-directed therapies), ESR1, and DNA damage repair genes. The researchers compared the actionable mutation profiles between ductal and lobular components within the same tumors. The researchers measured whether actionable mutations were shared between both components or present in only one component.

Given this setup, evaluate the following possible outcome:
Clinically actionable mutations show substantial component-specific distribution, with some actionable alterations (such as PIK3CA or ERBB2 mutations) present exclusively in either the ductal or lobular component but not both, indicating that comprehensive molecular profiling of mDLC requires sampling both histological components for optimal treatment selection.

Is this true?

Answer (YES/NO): YES